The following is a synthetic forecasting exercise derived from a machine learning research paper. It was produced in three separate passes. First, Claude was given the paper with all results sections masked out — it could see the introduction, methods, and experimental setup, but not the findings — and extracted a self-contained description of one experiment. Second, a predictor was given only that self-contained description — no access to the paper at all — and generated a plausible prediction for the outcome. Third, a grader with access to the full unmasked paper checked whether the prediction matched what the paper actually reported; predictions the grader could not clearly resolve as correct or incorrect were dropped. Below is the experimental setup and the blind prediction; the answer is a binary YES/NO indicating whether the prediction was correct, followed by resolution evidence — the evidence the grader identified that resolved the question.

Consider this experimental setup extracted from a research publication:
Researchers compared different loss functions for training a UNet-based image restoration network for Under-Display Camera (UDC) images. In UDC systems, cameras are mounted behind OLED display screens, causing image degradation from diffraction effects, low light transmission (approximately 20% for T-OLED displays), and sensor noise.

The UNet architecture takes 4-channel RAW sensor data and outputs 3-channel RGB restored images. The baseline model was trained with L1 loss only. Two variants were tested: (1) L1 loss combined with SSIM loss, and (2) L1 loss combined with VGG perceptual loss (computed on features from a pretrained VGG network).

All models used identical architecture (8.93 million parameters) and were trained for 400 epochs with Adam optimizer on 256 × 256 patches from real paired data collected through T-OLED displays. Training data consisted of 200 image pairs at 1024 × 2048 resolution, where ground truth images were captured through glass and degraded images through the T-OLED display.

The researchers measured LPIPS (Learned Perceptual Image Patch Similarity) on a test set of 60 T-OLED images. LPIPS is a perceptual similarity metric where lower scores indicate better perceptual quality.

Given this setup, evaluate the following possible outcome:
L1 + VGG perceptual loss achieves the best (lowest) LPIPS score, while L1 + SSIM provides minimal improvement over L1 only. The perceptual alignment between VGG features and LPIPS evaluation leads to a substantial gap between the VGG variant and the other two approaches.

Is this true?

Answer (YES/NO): NO